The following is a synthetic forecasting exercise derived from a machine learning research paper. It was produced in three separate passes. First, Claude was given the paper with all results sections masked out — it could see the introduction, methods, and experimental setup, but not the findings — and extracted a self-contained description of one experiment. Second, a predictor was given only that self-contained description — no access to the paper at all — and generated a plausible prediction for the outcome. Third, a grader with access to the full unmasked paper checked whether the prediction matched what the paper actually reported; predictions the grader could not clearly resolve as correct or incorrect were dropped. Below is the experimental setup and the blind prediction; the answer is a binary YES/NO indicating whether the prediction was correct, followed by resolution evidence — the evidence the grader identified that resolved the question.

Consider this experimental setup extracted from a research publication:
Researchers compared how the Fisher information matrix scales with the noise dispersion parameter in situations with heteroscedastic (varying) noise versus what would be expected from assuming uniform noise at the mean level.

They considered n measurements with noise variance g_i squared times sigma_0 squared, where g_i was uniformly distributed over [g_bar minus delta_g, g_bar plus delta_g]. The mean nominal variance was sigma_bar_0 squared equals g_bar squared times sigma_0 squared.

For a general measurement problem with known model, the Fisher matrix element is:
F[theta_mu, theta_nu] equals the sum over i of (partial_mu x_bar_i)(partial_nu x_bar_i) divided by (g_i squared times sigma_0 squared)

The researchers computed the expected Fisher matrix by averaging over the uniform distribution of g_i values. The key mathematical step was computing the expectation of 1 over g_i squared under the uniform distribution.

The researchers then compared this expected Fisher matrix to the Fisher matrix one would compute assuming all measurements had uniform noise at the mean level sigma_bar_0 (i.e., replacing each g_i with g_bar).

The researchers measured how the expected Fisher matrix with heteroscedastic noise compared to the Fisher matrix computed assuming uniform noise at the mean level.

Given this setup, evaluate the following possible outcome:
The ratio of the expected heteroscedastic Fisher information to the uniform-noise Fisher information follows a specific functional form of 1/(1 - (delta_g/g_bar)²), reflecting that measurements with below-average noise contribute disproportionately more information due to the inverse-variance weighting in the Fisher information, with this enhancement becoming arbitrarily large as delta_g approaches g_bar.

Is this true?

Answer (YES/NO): YES